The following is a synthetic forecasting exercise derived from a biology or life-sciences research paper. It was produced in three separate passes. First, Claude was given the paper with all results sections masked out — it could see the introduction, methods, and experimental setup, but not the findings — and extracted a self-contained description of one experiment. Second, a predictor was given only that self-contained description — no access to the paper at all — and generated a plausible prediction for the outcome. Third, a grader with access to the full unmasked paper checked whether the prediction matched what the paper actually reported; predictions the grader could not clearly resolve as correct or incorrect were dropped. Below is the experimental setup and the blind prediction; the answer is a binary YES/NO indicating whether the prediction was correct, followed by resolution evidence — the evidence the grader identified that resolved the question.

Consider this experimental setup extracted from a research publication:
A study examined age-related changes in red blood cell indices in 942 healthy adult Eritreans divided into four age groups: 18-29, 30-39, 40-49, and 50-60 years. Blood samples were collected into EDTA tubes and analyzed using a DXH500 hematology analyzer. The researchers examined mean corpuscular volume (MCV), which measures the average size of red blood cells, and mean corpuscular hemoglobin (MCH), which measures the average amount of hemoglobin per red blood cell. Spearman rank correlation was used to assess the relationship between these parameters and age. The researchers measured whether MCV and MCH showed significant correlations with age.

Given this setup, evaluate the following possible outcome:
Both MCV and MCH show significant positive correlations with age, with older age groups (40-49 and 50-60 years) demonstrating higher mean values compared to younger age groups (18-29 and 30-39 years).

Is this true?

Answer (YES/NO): YES